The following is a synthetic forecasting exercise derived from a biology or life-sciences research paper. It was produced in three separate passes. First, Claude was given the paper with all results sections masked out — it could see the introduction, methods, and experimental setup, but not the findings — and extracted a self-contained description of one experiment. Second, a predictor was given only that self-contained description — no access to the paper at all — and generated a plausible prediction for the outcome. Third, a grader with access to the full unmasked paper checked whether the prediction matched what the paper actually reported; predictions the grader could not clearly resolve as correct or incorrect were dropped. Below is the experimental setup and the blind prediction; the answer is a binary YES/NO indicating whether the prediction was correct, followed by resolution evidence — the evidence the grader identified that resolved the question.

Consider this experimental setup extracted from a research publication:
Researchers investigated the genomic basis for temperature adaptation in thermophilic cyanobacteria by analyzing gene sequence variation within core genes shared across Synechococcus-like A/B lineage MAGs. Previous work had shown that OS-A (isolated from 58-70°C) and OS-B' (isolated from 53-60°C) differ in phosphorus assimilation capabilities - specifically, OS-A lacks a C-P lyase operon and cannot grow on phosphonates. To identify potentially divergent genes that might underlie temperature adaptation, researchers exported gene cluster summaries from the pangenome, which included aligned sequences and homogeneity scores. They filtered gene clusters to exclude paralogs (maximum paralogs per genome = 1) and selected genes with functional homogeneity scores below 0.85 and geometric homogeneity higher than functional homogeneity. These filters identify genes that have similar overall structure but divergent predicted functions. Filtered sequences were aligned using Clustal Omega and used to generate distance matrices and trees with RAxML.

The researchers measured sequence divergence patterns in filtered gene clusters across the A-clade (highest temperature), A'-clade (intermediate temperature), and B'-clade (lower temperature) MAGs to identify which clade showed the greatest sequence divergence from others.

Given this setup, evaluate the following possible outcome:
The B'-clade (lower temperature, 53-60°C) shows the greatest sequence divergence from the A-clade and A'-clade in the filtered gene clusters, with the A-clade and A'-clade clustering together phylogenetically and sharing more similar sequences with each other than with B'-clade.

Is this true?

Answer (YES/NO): NO